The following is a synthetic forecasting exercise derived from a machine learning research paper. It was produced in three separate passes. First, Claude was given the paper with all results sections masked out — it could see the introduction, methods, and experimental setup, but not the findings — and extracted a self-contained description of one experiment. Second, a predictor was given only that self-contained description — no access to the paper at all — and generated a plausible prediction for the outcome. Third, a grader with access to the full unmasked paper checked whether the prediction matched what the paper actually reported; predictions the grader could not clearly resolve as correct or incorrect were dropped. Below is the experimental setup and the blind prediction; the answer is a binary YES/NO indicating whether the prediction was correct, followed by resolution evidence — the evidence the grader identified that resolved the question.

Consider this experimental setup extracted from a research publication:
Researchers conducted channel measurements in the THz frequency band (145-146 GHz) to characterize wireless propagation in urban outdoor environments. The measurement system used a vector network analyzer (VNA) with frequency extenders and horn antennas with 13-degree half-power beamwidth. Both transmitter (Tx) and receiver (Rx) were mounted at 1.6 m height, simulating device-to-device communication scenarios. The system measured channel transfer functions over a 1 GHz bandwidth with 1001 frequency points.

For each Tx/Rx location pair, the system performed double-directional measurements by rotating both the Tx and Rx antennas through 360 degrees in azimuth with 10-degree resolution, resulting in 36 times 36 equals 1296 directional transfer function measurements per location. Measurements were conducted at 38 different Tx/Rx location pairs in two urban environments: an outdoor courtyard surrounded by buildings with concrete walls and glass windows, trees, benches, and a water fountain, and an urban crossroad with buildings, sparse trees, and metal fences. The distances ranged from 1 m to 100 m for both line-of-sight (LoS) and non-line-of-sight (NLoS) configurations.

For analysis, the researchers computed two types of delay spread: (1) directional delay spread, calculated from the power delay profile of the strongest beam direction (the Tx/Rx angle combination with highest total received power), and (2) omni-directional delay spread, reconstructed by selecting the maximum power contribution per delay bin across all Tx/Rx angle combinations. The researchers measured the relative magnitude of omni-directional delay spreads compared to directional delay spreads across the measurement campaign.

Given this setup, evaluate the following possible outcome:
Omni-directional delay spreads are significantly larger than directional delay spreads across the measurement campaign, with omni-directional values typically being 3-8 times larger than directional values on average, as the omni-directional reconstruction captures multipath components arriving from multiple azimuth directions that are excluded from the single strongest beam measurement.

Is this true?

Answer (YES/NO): YES